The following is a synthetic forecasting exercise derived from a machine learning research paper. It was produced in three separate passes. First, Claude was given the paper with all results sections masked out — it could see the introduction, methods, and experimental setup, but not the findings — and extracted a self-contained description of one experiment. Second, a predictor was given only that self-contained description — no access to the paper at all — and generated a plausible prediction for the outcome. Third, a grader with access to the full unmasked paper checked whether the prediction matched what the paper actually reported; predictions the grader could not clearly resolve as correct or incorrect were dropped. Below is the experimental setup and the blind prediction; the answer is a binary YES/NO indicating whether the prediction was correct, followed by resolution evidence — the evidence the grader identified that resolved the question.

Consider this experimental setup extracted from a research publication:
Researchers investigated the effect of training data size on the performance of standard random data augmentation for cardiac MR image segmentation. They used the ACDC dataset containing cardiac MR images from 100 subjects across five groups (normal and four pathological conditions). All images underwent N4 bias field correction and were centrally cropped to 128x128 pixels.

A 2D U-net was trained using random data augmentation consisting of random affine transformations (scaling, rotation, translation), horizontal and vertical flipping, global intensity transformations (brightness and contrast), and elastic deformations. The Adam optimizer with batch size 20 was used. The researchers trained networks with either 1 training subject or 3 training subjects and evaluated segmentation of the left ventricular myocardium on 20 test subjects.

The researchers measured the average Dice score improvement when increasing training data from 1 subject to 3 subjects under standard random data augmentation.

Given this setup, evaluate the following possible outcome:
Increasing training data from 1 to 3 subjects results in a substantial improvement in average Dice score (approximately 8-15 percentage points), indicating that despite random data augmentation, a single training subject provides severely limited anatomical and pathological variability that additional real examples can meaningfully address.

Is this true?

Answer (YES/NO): NO